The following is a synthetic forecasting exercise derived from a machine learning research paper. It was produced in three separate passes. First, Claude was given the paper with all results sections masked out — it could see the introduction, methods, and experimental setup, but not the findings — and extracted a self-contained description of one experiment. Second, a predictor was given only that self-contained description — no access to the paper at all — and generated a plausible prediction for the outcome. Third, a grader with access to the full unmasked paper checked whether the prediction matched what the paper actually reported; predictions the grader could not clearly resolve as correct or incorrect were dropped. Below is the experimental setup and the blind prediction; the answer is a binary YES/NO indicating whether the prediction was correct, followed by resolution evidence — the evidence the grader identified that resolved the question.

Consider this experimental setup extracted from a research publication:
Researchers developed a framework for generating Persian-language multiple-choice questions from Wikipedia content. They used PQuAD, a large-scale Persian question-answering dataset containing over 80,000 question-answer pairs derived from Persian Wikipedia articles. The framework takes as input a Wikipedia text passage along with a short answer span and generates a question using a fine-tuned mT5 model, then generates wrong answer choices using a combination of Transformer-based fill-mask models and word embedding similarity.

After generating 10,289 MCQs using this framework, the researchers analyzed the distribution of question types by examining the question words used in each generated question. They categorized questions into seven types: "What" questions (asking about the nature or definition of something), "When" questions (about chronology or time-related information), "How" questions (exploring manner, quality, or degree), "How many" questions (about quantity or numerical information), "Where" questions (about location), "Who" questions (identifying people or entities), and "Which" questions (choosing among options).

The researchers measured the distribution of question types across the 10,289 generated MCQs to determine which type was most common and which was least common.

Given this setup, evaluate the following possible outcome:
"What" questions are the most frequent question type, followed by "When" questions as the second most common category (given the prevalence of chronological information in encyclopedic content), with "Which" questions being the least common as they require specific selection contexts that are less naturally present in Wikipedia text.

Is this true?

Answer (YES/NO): NO